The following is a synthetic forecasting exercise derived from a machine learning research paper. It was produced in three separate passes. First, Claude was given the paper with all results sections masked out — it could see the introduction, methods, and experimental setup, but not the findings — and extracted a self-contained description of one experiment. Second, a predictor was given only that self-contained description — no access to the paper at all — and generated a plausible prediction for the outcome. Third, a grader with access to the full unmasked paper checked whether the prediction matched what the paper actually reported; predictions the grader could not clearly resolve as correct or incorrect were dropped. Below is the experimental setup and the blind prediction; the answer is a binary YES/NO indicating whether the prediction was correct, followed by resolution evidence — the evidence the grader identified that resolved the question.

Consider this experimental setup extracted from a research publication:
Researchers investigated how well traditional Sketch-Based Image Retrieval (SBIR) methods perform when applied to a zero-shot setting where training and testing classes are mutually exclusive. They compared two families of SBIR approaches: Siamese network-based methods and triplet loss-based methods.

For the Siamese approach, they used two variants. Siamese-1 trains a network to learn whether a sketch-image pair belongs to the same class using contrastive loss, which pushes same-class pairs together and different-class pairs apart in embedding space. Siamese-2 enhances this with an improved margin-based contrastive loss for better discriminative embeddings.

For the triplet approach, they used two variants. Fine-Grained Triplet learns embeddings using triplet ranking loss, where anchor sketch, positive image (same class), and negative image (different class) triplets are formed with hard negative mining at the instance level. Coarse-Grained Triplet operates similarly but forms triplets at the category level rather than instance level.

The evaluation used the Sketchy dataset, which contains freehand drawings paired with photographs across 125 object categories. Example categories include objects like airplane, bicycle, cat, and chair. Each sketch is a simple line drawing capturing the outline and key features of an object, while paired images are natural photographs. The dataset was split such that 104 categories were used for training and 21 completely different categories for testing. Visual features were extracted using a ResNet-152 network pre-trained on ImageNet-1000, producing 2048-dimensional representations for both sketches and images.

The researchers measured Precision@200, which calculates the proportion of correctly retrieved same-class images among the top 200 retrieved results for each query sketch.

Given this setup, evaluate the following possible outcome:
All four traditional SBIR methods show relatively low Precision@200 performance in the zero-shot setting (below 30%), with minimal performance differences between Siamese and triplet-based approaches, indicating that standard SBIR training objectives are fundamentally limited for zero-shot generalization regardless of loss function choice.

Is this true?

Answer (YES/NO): NO